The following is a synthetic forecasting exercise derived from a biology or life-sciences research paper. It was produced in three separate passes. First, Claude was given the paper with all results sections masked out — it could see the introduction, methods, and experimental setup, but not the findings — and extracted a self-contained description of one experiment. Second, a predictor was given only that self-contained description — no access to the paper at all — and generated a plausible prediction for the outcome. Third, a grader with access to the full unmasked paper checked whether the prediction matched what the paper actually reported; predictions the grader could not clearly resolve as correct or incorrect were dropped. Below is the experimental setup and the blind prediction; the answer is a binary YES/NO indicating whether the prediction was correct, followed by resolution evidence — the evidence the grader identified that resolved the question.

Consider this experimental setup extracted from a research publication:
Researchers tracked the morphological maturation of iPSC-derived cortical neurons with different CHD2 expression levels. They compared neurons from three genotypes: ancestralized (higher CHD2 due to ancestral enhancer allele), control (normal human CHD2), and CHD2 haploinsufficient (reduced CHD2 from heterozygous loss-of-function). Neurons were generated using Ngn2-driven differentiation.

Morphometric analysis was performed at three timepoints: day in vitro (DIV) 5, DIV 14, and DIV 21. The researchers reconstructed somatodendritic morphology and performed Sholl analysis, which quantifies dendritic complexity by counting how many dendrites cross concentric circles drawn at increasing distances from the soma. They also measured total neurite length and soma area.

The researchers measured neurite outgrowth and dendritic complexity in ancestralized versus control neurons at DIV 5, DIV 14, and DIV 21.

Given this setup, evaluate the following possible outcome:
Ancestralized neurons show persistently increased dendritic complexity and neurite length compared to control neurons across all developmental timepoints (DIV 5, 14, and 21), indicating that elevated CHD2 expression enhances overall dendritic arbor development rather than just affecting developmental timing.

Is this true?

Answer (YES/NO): NO